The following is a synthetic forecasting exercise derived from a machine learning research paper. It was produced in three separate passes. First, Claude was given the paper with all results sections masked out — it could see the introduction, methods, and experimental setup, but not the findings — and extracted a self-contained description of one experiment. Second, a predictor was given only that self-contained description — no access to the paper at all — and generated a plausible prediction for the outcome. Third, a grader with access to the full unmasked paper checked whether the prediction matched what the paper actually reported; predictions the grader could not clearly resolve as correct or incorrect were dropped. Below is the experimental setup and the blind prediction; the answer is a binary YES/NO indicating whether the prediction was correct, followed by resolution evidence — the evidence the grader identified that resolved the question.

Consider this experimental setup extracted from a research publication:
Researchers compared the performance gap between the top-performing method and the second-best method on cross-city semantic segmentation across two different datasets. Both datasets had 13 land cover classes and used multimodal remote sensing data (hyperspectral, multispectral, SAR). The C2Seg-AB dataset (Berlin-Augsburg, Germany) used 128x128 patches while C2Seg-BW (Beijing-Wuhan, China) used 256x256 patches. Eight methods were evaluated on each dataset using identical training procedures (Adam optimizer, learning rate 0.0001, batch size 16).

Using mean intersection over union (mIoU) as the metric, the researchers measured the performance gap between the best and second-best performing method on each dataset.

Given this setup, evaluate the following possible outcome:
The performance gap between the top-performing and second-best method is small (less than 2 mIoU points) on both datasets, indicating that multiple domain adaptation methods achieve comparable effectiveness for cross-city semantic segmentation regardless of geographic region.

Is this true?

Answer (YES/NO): NO